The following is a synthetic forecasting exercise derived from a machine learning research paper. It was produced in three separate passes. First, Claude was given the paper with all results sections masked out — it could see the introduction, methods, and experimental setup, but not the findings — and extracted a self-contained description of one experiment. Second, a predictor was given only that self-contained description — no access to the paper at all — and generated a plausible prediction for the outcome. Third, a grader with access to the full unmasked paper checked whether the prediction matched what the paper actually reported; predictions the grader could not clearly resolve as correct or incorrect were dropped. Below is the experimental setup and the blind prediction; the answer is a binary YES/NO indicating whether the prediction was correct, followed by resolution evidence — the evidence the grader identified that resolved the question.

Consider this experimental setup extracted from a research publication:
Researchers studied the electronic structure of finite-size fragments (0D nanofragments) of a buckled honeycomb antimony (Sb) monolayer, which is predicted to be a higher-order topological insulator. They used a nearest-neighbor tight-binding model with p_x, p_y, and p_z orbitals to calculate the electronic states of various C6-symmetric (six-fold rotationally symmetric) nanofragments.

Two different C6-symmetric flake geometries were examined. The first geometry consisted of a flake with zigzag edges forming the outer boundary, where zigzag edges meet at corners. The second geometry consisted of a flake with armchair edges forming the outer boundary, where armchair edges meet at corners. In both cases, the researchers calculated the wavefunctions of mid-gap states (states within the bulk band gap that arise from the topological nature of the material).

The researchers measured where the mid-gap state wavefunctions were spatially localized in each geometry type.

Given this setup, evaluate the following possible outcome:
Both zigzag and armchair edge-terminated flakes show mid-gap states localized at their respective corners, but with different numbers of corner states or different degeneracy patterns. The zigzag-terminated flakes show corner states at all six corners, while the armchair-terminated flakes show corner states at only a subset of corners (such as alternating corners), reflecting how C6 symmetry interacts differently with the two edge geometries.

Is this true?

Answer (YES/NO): NO